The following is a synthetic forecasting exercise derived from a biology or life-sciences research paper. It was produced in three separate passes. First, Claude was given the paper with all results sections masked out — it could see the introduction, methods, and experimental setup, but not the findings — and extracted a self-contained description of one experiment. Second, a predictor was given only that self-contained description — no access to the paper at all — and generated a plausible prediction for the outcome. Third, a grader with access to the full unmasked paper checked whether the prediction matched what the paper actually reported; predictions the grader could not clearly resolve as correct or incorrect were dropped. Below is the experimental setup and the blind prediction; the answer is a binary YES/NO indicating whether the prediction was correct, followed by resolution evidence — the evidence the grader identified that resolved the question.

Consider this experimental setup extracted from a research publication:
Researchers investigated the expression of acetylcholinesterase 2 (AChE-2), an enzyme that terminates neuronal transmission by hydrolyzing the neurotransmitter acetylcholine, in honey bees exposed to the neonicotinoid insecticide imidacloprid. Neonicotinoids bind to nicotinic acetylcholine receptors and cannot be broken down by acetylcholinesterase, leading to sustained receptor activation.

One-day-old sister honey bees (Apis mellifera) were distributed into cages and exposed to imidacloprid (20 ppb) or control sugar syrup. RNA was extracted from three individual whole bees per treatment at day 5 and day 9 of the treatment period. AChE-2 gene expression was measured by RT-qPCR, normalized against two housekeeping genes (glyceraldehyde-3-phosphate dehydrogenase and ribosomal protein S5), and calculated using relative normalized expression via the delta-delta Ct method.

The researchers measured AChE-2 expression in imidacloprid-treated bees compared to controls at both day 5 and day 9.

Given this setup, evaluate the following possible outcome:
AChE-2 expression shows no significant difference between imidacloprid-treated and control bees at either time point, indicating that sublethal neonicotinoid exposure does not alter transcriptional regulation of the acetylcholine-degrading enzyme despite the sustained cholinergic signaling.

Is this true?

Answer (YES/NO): YES